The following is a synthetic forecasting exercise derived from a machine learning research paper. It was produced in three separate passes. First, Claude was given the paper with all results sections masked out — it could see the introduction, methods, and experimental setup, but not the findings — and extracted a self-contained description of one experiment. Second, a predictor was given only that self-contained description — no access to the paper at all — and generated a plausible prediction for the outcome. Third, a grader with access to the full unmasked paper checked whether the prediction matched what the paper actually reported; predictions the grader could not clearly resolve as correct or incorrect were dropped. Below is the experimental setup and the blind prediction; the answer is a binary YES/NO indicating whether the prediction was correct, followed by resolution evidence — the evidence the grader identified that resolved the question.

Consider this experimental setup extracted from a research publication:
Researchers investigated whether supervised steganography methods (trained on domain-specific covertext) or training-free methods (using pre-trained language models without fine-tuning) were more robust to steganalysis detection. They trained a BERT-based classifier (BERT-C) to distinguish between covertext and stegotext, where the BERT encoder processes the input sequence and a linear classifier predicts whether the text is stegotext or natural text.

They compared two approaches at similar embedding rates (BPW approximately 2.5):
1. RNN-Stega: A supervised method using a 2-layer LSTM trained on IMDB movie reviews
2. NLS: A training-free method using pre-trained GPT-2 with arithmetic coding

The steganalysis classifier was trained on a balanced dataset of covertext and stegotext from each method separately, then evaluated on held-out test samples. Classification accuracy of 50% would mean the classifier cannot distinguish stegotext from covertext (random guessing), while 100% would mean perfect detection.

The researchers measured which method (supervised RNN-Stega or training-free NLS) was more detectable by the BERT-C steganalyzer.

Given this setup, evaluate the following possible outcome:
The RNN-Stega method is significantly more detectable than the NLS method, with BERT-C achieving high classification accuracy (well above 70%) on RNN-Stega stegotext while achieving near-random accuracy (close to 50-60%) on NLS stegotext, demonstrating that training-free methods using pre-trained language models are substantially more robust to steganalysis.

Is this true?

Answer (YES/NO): NO